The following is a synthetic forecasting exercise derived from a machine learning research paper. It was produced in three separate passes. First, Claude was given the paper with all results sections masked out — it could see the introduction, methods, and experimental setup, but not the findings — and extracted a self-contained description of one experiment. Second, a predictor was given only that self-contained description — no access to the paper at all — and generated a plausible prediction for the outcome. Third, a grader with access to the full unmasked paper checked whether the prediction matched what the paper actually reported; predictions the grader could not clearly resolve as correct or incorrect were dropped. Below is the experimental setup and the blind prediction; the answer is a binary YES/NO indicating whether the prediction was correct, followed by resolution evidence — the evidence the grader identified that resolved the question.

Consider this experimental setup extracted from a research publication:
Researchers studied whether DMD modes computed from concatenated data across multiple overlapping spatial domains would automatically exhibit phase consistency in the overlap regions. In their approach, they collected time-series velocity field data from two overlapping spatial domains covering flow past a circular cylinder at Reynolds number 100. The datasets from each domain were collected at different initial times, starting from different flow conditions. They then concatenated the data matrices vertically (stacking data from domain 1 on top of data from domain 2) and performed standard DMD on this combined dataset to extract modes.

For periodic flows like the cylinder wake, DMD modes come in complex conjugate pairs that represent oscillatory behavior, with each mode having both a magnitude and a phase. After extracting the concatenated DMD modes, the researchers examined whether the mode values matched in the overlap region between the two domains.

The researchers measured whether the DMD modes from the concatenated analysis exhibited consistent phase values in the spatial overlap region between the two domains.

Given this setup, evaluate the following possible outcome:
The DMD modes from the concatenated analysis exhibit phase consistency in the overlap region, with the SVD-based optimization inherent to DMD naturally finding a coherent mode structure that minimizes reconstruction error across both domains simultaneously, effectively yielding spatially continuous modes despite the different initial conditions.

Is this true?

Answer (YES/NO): NO